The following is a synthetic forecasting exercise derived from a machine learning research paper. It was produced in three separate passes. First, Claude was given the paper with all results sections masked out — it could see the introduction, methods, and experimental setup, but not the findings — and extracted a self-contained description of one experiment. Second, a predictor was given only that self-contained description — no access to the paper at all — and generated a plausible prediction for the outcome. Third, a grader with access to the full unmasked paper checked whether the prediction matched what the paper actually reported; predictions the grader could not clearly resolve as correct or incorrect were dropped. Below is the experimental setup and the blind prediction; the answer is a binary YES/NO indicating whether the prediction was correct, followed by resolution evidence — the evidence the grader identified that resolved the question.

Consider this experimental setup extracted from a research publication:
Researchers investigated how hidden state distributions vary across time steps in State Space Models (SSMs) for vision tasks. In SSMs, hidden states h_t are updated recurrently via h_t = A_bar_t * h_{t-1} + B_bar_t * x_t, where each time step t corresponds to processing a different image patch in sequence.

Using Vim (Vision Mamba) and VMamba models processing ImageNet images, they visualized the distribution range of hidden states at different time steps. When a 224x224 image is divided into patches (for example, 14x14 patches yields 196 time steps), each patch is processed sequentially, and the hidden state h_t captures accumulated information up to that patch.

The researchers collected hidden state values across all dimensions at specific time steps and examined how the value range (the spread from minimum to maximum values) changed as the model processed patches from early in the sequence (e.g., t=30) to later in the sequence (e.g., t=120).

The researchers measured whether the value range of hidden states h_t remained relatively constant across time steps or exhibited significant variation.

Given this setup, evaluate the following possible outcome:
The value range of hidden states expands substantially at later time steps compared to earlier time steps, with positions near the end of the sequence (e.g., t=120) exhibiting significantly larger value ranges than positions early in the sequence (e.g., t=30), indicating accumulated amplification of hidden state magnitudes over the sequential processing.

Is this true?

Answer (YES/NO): YES